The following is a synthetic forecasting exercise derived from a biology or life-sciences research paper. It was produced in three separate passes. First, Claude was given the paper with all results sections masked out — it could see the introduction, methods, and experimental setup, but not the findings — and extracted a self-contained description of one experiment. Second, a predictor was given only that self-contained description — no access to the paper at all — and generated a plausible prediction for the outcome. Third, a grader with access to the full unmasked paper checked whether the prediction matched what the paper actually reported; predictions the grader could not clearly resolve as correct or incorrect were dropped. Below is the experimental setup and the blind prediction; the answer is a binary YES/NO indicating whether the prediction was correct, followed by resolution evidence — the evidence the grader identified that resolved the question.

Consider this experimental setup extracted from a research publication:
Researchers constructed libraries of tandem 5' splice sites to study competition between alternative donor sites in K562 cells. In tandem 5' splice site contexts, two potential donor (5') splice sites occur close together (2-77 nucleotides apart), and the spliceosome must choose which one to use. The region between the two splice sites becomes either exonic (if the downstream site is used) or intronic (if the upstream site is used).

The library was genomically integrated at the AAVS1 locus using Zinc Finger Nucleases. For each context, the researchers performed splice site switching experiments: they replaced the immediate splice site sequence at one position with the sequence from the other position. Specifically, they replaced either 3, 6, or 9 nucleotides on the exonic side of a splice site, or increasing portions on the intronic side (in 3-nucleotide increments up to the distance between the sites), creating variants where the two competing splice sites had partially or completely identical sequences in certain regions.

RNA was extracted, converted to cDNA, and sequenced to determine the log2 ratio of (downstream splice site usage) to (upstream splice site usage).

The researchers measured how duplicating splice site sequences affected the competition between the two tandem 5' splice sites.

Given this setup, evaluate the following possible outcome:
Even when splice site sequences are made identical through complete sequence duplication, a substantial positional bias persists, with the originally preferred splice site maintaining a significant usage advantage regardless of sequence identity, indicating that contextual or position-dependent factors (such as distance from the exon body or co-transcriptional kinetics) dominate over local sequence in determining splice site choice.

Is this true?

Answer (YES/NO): NO